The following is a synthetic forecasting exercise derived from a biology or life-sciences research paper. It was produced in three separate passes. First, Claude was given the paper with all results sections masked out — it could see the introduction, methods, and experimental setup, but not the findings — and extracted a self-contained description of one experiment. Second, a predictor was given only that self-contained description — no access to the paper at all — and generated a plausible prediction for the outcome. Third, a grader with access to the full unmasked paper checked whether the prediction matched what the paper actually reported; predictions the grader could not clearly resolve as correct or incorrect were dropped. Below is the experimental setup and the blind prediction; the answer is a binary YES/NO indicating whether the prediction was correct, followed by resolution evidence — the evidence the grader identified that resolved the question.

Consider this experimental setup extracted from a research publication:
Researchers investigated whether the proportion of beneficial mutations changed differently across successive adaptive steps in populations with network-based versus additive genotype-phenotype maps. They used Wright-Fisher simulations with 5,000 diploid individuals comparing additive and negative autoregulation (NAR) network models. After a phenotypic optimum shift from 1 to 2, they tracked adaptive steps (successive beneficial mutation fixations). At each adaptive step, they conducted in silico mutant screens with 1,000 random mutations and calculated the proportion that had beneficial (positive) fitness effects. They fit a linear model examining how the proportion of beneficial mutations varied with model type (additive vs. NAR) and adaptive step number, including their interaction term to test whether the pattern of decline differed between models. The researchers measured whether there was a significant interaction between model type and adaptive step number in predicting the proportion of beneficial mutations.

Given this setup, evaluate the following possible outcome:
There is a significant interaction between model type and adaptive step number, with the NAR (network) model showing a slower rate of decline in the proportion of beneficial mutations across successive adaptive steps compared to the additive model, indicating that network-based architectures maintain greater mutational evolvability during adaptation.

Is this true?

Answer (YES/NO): NO